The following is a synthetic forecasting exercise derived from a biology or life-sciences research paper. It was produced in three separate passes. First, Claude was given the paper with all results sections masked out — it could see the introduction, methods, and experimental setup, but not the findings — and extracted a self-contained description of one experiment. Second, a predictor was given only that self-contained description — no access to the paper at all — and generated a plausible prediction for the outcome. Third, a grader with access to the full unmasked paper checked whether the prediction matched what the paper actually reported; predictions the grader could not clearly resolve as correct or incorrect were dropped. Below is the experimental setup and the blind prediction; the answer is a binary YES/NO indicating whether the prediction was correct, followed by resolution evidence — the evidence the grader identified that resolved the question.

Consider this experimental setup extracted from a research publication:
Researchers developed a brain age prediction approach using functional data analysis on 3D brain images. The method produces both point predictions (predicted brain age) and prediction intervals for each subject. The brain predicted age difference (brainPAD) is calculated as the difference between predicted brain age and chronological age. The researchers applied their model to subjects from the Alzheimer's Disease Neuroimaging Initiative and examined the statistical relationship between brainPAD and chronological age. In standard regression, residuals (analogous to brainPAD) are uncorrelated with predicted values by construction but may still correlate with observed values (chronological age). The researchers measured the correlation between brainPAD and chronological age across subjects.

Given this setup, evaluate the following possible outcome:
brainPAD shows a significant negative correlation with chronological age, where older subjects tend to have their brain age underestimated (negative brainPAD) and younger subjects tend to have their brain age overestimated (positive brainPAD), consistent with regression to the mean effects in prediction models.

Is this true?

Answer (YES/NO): NO